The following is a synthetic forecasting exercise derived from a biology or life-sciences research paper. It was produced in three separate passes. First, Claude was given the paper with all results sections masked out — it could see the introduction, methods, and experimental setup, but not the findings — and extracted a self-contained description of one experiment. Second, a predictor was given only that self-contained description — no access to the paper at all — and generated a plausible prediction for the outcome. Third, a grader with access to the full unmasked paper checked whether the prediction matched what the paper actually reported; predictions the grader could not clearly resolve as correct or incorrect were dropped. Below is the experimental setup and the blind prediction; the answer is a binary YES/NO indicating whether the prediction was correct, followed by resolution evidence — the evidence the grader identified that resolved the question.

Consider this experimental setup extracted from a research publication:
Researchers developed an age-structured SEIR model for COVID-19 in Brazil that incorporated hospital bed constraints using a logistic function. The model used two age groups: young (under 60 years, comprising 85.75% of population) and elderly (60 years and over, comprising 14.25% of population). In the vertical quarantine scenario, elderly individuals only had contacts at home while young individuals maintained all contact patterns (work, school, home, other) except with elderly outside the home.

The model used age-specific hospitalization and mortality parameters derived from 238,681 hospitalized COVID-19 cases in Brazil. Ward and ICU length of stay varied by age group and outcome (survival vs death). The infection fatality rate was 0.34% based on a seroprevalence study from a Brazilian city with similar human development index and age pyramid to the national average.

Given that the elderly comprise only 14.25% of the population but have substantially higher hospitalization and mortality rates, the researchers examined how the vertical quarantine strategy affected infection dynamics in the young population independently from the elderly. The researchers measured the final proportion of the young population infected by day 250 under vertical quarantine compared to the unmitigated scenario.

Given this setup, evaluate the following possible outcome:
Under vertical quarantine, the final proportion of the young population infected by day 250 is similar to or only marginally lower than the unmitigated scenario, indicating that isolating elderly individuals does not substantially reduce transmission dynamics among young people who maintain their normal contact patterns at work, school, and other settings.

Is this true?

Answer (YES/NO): YES